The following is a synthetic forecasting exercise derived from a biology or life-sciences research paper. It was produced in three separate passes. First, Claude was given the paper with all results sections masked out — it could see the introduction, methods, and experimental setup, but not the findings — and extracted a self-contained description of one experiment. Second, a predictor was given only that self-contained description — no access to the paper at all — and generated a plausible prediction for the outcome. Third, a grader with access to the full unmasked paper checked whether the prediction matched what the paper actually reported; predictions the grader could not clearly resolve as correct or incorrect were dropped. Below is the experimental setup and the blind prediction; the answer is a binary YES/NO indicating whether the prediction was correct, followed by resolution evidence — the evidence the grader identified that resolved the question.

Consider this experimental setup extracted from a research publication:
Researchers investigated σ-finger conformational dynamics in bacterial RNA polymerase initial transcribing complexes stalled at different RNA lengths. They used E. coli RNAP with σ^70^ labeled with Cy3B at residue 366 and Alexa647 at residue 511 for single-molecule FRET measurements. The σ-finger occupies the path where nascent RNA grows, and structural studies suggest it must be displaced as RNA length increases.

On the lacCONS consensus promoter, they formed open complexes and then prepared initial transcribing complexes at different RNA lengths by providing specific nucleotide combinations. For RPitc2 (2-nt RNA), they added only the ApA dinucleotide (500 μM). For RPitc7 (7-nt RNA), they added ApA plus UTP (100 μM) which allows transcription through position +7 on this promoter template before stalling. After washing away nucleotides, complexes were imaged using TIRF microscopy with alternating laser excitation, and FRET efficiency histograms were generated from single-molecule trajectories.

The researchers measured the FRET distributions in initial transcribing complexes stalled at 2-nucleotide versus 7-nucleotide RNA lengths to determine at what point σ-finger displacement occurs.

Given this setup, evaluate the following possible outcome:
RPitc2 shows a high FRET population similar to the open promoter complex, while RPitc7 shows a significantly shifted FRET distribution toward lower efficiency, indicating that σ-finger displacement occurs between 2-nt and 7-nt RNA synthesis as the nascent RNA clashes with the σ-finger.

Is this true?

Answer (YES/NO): NO